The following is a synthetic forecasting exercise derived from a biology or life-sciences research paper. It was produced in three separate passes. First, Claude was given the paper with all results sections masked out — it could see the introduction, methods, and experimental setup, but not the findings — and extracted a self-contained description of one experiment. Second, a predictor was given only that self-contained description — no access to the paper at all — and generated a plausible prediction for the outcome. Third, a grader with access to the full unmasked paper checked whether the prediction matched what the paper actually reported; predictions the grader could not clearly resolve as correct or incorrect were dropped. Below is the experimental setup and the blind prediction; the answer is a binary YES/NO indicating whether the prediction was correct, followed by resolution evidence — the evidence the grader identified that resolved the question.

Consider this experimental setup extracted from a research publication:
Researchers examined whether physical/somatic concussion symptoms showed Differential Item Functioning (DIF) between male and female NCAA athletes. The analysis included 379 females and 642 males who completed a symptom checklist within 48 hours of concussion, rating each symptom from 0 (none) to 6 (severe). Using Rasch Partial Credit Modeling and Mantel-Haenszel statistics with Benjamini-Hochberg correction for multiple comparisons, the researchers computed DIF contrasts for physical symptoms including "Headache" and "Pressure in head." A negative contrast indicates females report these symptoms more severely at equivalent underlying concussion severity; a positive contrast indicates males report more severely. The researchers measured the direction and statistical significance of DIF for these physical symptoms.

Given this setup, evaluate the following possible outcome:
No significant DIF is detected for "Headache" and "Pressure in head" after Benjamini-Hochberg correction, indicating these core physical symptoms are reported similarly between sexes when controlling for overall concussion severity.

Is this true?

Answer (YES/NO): YES